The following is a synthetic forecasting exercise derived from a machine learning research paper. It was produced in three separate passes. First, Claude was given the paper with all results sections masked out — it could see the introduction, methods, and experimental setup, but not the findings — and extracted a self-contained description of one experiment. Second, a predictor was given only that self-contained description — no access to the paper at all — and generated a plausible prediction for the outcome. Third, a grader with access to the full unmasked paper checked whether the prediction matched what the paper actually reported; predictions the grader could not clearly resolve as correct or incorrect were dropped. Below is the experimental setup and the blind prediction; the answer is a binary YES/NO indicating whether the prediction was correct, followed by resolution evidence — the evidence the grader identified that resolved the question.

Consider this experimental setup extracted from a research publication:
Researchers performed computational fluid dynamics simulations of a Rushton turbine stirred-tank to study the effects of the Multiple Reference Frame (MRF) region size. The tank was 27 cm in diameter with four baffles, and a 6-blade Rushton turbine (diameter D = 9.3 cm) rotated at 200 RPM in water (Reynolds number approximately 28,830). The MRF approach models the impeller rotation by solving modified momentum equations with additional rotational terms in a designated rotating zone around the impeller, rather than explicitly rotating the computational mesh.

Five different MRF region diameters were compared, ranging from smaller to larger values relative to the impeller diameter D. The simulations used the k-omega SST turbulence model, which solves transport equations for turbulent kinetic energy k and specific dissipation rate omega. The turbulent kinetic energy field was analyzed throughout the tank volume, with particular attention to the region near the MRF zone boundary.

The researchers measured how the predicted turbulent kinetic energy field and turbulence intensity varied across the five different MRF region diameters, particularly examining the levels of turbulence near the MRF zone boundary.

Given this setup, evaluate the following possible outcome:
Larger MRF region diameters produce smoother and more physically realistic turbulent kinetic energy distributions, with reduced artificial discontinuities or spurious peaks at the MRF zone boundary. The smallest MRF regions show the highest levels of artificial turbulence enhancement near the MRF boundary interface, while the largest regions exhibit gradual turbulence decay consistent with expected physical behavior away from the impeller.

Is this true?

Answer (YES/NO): NO